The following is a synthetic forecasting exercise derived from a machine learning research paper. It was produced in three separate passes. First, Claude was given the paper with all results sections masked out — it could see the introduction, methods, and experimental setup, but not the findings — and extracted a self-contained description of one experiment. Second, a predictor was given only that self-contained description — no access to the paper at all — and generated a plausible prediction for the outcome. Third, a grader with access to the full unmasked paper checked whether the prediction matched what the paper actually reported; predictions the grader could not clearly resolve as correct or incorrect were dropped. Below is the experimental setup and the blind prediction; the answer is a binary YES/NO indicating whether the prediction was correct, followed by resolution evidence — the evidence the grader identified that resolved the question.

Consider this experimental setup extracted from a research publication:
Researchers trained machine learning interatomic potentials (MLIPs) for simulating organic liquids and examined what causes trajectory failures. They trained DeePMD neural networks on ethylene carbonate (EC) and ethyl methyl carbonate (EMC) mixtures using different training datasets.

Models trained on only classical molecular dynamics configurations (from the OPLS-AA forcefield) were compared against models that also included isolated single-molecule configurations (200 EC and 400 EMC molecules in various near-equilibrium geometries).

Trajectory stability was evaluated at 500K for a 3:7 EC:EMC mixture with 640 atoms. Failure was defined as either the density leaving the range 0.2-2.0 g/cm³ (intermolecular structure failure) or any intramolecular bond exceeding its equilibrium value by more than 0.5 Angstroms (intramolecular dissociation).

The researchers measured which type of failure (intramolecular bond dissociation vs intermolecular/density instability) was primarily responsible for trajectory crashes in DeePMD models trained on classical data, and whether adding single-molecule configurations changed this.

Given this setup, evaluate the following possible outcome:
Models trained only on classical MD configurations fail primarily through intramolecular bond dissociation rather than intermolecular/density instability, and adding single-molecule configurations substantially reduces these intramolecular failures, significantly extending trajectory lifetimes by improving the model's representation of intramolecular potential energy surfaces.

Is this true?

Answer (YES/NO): NO